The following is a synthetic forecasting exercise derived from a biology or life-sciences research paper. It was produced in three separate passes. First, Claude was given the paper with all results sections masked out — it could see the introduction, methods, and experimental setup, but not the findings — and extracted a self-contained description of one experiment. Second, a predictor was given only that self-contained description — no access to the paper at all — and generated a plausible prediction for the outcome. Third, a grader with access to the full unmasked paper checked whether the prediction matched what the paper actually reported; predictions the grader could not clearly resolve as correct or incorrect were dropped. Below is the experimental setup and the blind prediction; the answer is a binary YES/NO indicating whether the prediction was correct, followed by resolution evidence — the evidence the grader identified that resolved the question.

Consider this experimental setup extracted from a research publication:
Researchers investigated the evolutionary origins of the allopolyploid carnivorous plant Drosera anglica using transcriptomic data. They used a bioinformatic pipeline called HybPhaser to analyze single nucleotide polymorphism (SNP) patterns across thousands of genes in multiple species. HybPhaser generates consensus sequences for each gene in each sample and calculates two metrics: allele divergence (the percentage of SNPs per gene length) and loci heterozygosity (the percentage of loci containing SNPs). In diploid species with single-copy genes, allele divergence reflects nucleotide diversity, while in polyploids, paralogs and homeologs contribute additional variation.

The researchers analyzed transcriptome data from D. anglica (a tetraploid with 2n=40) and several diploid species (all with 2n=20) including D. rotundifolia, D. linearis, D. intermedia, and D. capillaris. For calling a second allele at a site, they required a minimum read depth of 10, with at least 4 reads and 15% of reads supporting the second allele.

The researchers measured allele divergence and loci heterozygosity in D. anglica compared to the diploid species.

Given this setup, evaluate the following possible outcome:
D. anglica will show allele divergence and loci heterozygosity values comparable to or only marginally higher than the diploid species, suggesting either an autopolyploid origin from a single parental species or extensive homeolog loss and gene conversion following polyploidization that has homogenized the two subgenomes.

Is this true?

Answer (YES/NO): NO